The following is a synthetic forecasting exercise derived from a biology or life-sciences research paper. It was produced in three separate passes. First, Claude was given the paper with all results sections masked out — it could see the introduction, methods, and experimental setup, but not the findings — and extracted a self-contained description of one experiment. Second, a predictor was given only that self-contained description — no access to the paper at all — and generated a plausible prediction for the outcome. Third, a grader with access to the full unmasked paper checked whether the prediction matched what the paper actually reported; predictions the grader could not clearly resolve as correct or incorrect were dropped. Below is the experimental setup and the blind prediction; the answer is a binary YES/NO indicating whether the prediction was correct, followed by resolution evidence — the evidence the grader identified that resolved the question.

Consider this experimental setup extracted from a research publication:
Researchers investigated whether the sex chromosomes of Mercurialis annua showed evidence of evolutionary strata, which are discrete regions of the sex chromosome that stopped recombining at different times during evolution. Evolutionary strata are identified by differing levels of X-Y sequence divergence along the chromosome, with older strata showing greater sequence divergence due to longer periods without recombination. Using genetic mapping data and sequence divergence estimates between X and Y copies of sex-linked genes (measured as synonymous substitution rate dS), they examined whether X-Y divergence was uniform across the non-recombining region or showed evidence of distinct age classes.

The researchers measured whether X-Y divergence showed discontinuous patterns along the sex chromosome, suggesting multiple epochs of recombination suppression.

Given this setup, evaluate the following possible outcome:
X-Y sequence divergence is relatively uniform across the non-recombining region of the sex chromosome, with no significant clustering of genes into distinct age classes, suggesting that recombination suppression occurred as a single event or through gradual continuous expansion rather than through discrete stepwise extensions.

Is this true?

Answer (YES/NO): NO